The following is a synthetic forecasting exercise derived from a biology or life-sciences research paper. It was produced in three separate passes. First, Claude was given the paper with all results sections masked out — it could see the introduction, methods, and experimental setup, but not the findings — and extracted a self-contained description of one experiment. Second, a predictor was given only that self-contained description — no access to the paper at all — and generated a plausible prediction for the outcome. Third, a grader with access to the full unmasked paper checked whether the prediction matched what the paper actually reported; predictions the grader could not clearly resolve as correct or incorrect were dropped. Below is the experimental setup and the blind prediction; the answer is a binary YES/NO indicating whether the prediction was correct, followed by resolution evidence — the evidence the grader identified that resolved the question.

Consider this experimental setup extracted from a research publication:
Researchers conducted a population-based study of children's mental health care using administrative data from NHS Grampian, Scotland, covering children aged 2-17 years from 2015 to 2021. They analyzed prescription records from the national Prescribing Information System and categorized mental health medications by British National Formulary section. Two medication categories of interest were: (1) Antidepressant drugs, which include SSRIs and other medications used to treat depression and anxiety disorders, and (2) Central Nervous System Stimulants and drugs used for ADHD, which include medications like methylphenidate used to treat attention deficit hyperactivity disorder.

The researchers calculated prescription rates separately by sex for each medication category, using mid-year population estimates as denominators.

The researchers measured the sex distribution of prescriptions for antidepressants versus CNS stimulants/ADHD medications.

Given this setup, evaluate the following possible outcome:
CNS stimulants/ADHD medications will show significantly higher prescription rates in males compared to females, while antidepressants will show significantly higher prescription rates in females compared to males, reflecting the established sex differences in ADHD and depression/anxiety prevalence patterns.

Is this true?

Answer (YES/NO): YES